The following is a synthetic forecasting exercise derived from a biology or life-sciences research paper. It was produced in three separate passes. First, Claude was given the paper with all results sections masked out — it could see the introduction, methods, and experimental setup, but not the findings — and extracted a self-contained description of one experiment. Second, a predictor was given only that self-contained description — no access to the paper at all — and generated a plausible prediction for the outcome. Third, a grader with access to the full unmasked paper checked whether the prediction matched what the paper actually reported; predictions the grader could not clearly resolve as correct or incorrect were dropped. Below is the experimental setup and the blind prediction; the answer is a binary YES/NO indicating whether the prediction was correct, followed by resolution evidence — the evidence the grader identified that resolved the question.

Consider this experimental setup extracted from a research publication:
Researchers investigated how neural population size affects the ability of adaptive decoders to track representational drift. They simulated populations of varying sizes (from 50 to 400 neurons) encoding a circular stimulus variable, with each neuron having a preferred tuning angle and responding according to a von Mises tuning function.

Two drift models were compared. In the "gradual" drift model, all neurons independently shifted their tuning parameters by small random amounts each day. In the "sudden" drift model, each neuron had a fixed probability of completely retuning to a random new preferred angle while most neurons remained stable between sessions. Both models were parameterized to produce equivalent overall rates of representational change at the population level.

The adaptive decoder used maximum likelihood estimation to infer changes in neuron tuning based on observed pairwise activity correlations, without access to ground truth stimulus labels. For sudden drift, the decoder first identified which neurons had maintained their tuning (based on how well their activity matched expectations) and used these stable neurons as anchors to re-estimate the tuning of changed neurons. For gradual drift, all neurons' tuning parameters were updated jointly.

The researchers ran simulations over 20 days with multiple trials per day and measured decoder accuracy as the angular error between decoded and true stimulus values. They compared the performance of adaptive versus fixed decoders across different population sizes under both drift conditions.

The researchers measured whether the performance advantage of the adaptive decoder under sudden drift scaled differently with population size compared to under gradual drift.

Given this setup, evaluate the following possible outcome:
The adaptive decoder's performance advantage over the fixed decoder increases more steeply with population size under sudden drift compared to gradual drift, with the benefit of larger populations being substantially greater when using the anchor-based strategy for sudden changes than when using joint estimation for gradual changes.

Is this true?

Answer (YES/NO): YES